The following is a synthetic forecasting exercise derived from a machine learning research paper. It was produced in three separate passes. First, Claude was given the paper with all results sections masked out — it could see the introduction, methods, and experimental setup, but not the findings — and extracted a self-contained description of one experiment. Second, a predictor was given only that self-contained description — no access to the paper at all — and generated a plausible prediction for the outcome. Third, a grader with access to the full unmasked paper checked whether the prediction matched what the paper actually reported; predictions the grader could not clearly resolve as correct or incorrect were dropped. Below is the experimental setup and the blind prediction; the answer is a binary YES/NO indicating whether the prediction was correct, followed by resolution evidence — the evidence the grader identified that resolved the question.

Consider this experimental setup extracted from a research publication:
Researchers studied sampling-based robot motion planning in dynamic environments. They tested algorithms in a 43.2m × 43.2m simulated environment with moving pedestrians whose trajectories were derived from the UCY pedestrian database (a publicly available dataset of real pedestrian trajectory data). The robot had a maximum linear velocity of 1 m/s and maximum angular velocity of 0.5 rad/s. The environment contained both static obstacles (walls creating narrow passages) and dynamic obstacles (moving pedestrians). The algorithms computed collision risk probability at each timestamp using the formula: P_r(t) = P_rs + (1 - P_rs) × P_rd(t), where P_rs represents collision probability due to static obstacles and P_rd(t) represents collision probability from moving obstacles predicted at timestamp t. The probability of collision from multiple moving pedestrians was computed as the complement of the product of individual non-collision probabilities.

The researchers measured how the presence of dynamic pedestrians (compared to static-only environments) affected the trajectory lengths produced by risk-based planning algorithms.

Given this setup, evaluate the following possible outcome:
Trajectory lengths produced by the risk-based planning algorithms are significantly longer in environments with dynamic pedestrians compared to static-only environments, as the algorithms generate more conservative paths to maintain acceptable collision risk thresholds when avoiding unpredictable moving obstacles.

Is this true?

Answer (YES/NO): NO